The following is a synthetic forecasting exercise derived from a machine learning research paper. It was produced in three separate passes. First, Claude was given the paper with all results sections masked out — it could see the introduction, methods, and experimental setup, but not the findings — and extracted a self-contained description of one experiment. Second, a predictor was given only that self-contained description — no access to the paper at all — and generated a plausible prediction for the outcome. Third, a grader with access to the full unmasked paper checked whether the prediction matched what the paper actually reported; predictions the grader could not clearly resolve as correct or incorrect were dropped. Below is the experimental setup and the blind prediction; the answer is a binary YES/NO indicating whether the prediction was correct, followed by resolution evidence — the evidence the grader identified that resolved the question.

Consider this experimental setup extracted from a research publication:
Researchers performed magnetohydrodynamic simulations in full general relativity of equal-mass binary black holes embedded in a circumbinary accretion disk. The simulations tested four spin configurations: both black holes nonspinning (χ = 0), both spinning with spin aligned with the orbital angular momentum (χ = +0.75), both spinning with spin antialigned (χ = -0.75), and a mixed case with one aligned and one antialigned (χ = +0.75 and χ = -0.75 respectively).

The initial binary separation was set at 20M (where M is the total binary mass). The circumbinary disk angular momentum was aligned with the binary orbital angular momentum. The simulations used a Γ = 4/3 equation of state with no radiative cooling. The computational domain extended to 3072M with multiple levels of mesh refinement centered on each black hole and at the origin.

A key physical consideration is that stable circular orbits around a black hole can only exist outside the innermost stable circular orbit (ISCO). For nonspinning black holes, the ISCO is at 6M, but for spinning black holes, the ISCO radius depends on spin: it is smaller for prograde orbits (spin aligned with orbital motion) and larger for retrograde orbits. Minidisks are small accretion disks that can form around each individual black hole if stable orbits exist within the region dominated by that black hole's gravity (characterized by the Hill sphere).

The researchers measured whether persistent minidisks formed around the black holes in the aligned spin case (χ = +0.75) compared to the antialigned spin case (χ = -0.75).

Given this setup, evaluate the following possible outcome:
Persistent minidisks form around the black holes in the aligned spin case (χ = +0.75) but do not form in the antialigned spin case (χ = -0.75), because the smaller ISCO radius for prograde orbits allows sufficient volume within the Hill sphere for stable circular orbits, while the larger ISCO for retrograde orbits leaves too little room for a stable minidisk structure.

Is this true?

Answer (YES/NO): YES